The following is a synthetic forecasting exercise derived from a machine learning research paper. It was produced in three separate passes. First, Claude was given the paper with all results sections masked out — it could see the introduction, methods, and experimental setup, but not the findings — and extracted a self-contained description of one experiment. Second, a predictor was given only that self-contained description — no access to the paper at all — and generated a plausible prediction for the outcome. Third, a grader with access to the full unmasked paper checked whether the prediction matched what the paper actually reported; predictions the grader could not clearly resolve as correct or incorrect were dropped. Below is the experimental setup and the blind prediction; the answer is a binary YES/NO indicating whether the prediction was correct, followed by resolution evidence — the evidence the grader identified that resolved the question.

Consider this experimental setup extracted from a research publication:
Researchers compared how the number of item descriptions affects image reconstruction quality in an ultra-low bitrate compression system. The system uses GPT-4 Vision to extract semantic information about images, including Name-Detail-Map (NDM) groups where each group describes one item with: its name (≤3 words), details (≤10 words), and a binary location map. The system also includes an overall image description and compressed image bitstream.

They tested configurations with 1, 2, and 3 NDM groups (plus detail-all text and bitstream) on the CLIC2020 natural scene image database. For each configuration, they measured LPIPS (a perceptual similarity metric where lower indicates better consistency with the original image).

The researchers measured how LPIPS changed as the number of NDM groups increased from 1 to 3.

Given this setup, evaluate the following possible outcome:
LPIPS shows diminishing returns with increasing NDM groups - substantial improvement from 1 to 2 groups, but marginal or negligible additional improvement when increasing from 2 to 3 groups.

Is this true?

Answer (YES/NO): NO